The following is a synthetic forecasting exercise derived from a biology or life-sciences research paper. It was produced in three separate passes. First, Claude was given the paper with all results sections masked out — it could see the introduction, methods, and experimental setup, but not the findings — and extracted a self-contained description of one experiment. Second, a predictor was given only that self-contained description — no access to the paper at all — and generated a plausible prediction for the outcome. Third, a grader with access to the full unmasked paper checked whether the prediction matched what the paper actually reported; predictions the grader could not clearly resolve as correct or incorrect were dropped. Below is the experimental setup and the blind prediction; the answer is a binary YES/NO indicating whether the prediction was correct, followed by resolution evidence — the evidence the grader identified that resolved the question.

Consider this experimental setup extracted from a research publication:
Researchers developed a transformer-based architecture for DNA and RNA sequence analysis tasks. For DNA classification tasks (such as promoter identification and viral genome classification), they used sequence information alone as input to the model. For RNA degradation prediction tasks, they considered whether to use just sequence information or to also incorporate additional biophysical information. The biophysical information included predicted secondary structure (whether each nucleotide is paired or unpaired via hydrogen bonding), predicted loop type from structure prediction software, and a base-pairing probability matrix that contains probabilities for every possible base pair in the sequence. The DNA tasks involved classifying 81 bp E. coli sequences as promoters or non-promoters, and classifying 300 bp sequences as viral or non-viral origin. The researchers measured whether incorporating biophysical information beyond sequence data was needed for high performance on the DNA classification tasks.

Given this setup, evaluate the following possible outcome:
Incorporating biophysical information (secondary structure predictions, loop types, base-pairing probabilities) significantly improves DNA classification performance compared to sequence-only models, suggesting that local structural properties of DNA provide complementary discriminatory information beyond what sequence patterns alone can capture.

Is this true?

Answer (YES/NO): NO